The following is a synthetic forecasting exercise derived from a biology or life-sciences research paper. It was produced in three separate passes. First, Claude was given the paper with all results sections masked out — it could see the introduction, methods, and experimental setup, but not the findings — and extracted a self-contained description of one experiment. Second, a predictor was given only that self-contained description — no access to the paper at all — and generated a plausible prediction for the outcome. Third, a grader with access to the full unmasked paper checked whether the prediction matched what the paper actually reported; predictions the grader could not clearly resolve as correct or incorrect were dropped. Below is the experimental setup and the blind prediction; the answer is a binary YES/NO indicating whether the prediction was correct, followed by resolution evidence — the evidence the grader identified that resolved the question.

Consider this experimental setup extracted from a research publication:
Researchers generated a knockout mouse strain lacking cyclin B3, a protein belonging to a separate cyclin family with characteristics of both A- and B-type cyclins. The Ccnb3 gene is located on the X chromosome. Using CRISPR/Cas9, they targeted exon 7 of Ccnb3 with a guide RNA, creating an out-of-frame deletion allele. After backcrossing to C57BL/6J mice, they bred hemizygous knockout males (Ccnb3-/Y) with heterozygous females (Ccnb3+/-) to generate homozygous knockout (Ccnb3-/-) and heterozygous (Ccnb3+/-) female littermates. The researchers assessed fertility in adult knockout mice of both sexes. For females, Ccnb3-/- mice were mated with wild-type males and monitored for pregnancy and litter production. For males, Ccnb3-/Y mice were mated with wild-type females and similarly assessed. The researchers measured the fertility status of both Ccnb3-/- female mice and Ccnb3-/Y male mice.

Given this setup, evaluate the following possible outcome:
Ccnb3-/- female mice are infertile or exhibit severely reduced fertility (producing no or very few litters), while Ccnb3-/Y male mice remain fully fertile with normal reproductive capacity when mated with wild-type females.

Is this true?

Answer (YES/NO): YES